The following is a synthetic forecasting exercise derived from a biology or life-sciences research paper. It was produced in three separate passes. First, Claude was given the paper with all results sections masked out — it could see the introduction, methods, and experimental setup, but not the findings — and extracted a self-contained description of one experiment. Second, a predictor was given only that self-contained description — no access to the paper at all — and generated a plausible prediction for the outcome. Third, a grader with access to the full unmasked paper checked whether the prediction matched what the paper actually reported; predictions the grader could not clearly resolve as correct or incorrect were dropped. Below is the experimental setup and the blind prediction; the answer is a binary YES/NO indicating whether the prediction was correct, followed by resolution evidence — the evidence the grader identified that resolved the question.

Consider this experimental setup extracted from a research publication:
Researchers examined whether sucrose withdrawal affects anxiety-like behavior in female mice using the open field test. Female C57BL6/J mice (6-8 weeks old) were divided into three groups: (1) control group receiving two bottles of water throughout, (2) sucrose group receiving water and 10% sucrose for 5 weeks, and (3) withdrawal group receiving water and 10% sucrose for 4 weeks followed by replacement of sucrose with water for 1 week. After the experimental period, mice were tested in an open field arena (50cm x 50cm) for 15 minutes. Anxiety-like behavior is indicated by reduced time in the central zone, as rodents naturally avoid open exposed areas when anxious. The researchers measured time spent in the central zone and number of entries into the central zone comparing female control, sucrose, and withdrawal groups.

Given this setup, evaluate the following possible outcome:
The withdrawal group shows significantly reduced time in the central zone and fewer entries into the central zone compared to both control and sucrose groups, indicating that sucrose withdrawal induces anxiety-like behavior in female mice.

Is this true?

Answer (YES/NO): NO